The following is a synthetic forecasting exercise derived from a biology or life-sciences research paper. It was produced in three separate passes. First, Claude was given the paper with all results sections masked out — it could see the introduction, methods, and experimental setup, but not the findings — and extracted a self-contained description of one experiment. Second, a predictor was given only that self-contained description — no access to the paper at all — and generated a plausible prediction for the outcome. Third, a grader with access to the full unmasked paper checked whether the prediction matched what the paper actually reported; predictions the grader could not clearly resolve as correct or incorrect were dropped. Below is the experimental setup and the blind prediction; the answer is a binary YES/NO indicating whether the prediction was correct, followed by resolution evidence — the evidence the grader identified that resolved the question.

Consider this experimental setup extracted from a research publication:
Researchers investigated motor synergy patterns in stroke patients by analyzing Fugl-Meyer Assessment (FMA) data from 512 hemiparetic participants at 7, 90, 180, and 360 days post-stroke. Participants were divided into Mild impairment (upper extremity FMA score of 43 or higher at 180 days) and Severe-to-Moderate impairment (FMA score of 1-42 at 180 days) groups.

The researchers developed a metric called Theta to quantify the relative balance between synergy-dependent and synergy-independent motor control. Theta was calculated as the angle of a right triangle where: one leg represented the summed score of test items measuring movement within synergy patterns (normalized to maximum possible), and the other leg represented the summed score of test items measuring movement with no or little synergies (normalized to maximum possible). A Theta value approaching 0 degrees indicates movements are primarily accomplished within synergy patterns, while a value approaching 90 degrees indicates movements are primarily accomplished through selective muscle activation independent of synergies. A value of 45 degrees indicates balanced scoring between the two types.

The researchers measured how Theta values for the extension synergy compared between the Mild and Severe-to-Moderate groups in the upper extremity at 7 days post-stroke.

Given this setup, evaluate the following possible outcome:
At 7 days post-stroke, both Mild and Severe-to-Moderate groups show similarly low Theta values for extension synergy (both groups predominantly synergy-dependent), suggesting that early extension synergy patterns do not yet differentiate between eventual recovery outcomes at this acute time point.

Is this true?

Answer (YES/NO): NO